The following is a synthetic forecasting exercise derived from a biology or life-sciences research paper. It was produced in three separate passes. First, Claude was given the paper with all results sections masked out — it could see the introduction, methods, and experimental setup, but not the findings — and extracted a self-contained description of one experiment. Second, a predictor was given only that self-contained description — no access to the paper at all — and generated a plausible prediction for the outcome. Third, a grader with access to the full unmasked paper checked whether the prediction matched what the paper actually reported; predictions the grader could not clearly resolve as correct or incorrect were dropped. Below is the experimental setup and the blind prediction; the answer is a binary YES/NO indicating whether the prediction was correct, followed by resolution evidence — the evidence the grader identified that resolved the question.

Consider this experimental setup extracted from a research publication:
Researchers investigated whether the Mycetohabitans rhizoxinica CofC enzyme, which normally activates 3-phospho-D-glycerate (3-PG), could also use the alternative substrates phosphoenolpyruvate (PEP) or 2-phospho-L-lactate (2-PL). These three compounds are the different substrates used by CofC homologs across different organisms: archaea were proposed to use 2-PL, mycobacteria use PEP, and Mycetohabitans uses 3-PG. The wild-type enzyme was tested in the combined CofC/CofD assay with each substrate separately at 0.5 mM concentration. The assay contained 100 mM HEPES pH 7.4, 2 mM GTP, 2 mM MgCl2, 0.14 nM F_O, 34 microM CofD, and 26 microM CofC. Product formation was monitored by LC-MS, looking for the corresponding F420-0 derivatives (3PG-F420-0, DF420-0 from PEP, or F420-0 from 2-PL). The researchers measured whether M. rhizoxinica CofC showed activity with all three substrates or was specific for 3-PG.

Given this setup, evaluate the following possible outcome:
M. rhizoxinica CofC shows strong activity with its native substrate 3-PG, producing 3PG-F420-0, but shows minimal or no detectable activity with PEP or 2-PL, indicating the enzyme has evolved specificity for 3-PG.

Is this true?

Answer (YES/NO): NO